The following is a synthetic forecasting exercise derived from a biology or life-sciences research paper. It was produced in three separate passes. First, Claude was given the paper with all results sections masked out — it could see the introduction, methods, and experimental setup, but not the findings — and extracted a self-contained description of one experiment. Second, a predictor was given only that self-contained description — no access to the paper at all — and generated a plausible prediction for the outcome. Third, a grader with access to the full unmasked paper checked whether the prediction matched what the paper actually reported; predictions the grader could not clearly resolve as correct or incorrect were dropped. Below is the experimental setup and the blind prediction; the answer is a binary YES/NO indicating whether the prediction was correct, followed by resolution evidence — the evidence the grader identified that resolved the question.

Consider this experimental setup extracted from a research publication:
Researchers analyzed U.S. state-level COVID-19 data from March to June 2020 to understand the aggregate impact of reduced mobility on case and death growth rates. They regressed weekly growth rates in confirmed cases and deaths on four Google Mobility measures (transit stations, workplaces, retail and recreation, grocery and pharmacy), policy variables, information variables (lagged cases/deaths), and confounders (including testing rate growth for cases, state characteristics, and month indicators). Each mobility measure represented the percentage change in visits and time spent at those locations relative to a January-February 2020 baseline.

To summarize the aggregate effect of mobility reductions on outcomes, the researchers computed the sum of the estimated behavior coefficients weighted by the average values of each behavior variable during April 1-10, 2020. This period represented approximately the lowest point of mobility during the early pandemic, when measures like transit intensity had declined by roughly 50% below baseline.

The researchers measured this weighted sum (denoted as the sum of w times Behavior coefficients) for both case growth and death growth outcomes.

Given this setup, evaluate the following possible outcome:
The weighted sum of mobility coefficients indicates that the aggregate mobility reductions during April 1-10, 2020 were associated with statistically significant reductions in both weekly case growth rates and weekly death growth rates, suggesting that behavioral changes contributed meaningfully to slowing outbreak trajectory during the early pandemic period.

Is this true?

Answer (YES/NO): YES